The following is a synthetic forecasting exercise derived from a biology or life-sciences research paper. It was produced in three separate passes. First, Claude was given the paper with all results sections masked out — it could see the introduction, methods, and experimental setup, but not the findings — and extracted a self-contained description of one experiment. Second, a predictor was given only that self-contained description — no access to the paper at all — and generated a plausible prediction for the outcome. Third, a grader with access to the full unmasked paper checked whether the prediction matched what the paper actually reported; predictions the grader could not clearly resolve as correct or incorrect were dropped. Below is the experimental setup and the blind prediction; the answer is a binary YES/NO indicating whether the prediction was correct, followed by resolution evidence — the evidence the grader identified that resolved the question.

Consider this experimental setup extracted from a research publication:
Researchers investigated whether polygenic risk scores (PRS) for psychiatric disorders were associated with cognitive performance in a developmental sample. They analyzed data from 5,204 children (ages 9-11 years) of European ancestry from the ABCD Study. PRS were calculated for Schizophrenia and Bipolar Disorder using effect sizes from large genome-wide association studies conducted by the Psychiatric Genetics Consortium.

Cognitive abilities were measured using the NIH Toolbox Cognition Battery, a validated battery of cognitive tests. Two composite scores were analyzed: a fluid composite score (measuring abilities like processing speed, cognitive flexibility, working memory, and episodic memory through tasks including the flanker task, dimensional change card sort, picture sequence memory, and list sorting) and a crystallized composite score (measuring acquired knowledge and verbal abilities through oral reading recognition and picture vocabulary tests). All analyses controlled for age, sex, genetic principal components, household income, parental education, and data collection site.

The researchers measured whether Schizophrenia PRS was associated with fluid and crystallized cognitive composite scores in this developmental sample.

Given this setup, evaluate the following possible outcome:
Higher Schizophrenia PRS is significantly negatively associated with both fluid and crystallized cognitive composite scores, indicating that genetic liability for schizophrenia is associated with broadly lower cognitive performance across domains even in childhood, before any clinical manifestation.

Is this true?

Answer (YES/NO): NO